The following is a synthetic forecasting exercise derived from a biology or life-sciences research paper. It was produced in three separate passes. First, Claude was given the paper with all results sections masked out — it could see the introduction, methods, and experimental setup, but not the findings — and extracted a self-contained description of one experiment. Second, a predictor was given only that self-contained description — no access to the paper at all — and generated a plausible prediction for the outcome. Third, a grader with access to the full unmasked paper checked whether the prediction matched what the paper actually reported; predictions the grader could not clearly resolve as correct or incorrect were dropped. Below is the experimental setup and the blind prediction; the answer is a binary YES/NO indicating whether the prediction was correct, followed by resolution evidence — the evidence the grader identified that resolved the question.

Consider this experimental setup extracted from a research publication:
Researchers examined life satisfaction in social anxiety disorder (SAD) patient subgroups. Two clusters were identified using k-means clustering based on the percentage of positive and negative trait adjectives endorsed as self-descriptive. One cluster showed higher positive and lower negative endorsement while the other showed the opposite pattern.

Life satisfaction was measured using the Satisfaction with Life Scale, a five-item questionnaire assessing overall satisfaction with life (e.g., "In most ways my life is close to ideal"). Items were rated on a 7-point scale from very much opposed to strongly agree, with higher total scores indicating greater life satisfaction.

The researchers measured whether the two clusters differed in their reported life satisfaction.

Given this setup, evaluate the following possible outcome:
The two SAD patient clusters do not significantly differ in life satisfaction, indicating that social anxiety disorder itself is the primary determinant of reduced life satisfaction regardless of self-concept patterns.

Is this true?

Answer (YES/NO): NO